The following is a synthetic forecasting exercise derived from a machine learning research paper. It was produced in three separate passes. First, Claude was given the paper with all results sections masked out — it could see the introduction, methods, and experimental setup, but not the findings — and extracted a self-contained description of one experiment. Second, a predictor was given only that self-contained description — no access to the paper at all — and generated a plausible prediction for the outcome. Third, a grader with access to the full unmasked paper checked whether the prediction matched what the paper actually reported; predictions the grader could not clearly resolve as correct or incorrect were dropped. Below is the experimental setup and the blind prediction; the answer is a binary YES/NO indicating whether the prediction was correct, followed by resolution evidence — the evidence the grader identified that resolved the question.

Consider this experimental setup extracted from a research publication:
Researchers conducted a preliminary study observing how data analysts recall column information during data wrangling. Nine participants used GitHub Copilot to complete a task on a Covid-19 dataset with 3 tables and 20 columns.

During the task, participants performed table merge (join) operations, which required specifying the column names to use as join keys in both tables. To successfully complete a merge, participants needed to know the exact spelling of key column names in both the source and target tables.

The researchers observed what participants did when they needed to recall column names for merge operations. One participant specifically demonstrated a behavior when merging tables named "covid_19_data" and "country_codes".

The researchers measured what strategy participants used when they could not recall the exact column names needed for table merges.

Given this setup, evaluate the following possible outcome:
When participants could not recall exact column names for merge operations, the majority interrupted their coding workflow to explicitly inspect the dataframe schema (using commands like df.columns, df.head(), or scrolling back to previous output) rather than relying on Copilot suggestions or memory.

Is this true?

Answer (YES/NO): NO